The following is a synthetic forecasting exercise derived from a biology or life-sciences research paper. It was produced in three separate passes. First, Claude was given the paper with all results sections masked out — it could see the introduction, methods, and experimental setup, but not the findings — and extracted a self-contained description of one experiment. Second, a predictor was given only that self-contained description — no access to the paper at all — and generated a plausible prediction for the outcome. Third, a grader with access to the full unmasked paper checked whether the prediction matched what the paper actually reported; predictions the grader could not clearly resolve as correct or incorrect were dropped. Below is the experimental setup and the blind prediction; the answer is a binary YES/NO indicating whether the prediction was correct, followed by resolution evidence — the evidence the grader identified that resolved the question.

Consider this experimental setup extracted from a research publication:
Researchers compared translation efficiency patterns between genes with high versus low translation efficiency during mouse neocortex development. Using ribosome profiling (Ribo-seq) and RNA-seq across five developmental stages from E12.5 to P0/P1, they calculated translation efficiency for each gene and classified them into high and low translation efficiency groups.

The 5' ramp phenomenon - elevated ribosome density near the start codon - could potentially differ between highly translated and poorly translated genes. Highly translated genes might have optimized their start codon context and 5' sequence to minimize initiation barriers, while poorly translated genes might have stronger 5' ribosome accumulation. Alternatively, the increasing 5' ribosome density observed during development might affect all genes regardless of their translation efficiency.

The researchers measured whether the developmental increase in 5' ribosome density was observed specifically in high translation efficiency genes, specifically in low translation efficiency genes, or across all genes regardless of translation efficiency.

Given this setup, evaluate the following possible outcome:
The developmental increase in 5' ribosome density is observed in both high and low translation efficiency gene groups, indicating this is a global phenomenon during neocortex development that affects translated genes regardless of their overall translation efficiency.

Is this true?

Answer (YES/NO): YES